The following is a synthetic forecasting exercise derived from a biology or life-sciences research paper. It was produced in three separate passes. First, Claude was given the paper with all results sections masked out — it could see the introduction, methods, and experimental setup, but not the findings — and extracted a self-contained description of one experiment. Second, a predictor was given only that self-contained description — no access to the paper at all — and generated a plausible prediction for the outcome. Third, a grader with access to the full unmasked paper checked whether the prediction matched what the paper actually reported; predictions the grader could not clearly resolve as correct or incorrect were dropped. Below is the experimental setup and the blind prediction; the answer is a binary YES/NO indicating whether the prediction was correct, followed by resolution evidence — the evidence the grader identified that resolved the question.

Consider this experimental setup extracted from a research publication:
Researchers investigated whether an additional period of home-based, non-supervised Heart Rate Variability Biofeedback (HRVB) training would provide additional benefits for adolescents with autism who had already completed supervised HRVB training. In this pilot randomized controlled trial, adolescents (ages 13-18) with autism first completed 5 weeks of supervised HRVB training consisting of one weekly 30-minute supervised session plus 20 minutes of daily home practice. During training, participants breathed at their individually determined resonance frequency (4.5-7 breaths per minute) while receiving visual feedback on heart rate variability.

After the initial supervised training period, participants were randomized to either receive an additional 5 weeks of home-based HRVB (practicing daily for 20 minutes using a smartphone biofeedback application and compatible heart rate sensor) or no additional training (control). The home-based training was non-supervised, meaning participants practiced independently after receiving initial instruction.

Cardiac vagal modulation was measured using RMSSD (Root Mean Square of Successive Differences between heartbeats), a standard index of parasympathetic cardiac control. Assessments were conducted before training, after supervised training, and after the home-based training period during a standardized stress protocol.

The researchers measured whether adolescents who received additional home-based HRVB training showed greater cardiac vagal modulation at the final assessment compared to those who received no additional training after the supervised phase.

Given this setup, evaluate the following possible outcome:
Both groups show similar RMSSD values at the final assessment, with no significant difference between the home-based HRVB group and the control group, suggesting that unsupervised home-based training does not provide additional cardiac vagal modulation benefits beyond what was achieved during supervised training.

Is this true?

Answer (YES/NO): YES